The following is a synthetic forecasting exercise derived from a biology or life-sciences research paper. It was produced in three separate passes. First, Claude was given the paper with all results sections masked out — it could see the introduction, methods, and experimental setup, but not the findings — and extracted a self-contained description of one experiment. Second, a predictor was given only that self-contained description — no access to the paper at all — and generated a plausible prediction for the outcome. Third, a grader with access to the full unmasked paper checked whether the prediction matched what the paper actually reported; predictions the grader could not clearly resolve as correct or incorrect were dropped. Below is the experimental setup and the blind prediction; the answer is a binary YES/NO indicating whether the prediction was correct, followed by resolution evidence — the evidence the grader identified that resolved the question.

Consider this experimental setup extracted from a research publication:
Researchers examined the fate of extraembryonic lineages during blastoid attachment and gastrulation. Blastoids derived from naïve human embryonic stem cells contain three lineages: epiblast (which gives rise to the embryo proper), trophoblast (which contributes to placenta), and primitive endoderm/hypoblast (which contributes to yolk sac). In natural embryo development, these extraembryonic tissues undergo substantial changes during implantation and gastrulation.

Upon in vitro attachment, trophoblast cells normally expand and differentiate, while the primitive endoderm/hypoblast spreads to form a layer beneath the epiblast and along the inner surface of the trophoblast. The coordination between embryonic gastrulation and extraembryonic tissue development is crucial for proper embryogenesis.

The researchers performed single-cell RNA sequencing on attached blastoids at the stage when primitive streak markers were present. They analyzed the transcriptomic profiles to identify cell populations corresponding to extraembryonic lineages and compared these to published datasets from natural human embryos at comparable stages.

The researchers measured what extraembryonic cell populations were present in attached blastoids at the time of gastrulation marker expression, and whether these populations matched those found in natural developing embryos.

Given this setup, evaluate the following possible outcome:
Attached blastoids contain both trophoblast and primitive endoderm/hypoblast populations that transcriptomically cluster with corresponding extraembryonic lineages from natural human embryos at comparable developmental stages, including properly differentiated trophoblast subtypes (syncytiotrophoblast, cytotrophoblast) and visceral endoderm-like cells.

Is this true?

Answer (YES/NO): YES